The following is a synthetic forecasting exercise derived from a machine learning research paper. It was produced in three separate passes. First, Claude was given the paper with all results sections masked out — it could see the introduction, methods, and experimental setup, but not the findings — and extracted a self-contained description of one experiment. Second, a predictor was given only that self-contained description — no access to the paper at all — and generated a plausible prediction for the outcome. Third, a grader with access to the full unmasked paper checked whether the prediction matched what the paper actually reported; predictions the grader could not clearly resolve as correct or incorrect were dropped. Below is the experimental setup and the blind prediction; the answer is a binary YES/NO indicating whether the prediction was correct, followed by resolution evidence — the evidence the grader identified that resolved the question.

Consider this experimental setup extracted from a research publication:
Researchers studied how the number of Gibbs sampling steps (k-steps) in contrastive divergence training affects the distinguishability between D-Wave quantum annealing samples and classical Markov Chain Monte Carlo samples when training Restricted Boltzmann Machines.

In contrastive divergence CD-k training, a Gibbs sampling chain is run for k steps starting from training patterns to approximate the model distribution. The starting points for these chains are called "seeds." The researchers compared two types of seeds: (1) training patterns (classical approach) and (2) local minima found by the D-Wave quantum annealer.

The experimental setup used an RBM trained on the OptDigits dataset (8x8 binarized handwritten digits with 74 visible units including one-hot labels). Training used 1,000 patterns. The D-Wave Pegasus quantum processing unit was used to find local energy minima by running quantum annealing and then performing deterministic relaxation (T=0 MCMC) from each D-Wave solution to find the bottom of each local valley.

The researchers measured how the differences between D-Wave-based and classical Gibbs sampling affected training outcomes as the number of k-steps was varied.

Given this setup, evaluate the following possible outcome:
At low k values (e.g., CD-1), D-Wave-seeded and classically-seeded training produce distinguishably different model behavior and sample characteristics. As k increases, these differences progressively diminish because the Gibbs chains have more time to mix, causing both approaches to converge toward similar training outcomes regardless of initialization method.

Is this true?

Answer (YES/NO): YES